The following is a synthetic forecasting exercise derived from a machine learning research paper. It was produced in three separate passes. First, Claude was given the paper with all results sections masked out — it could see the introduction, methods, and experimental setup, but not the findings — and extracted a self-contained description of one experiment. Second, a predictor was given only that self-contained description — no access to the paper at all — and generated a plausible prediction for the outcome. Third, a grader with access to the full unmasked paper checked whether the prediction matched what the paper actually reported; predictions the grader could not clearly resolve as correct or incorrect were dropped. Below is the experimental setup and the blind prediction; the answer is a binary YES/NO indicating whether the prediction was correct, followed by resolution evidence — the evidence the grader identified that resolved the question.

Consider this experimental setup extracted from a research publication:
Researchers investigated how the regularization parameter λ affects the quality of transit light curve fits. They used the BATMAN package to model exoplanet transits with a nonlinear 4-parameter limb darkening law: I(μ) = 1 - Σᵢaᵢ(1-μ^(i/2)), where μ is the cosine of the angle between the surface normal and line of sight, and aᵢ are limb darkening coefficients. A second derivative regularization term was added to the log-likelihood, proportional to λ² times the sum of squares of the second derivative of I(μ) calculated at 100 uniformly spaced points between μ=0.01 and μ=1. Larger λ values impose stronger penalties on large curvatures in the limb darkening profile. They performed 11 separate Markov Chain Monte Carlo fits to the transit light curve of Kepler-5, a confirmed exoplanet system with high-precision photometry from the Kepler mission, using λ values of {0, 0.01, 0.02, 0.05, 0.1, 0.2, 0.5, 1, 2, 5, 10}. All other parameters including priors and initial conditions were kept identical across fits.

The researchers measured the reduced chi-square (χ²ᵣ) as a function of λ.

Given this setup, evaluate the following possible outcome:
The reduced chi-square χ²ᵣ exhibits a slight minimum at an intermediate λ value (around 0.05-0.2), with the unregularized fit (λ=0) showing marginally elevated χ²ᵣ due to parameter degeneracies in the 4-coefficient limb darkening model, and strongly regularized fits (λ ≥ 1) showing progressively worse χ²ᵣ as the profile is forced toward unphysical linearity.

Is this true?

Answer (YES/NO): NO